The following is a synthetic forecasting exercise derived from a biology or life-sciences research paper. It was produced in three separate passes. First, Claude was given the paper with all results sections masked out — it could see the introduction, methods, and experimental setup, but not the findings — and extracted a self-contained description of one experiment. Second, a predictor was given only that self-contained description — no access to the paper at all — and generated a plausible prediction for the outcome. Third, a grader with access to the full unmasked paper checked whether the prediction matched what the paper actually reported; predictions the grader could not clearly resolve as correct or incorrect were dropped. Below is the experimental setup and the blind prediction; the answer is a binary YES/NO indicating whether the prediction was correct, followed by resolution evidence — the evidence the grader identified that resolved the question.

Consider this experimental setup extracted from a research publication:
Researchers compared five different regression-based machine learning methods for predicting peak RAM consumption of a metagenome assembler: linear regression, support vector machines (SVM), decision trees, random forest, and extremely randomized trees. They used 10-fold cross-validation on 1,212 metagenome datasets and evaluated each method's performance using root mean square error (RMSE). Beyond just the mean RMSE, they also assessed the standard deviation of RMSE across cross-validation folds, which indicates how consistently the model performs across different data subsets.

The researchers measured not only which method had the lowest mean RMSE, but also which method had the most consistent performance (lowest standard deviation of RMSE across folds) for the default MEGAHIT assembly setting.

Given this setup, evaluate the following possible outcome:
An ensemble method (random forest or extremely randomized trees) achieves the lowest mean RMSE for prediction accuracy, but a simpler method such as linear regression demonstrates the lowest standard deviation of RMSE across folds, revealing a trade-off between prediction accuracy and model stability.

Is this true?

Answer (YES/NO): NO